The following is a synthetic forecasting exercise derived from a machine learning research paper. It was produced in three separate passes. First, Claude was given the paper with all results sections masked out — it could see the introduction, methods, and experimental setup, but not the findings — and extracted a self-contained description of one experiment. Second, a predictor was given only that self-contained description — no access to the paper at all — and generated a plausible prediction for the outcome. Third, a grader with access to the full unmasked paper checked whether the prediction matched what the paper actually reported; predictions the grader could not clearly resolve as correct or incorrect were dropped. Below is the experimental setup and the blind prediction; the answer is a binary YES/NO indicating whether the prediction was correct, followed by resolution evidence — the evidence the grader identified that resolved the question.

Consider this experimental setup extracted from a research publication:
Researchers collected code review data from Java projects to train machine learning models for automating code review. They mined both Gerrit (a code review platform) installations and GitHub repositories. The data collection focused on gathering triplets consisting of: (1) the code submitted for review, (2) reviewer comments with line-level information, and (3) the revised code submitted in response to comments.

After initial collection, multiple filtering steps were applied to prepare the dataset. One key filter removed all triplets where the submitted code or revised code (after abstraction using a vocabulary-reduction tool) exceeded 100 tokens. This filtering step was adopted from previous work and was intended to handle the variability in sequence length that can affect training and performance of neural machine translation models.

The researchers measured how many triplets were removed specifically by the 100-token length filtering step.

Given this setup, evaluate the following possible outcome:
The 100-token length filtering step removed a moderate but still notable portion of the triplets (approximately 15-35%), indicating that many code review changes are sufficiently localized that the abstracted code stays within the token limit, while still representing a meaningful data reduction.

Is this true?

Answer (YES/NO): NO